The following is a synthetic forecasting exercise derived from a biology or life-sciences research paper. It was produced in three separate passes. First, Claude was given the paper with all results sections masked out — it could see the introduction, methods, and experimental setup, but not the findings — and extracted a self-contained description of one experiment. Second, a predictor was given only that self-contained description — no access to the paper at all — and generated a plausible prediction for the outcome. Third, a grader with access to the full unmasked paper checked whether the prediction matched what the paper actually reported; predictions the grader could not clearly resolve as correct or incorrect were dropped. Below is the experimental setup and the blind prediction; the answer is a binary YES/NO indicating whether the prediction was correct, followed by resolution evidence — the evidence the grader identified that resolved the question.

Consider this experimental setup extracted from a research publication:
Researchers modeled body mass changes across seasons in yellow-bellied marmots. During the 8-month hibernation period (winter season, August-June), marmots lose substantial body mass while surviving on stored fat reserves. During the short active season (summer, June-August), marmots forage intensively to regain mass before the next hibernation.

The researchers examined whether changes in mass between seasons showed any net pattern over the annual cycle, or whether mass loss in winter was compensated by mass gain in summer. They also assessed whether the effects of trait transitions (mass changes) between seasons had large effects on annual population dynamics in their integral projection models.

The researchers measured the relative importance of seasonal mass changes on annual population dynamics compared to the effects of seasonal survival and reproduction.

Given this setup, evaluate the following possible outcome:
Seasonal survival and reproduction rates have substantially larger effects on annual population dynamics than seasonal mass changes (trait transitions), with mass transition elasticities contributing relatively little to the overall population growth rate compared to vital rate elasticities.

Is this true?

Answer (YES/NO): YES